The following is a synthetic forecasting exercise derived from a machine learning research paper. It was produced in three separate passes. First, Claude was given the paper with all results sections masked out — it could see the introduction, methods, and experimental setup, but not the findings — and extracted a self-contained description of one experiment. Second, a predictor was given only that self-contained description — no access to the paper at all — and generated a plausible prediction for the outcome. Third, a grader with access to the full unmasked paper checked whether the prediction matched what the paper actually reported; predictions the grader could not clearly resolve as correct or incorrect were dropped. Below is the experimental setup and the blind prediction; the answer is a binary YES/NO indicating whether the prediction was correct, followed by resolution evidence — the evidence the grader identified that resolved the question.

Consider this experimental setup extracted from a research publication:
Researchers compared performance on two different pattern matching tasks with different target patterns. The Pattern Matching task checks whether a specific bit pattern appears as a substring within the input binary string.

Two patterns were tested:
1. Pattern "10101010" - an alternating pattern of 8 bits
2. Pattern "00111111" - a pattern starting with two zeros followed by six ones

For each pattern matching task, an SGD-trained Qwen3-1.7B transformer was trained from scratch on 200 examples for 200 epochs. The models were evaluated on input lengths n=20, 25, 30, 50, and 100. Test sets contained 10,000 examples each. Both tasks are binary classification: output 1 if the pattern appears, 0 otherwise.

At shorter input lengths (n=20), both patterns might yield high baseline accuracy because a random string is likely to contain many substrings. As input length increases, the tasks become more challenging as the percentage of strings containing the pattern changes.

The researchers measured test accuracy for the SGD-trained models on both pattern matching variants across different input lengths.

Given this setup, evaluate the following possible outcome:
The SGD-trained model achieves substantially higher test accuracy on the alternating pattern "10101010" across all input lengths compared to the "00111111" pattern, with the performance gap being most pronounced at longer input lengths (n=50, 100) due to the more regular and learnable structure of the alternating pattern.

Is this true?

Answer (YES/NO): NO